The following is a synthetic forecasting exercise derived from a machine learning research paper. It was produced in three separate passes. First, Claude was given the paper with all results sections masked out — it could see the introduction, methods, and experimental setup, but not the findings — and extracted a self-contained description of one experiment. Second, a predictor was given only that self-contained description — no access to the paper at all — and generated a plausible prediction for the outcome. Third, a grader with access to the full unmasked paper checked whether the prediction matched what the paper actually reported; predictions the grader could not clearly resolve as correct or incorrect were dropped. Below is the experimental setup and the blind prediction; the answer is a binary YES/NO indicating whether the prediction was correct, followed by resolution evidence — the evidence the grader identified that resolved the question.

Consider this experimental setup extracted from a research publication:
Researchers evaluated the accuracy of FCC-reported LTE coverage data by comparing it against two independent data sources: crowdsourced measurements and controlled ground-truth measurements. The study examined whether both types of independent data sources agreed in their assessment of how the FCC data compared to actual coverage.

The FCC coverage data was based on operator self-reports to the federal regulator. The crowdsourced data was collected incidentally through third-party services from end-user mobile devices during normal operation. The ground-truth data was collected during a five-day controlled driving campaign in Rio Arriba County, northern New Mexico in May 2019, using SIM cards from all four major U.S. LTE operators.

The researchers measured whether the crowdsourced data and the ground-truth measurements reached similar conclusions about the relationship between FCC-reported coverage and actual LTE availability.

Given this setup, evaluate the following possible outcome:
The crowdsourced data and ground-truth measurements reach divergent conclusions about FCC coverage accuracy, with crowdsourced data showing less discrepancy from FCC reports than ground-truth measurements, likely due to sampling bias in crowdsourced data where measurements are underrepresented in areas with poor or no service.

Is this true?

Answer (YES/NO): NO